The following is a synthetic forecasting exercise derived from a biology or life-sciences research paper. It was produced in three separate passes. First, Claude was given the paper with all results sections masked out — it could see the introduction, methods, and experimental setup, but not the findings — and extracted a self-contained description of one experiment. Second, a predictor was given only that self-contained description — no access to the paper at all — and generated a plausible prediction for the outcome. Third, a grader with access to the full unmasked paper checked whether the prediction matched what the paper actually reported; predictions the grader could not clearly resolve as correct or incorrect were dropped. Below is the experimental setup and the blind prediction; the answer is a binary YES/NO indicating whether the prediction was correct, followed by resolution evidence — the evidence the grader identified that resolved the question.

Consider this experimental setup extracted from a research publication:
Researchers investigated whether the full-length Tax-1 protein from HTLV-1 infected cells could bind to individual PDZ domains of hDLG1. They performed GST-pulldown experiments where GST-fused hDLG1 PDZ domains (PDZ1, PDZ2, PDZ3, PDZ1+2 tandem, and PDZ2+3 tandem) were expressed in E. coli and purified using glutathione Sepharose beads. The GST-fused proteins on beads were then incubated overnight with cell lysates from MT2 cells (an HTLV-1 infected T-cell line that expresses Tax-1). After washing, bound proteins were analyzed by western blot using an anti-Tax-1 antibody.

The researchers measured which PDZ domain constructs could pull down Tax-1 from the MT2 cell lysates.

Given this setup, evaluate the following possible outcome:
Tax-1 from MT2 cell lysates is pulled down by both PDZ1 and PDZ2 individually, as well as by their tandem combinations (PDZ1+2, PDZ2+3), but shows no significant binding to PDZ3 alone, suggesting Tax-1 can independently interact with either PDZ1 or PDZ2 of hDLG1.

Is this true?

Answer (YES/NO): NO